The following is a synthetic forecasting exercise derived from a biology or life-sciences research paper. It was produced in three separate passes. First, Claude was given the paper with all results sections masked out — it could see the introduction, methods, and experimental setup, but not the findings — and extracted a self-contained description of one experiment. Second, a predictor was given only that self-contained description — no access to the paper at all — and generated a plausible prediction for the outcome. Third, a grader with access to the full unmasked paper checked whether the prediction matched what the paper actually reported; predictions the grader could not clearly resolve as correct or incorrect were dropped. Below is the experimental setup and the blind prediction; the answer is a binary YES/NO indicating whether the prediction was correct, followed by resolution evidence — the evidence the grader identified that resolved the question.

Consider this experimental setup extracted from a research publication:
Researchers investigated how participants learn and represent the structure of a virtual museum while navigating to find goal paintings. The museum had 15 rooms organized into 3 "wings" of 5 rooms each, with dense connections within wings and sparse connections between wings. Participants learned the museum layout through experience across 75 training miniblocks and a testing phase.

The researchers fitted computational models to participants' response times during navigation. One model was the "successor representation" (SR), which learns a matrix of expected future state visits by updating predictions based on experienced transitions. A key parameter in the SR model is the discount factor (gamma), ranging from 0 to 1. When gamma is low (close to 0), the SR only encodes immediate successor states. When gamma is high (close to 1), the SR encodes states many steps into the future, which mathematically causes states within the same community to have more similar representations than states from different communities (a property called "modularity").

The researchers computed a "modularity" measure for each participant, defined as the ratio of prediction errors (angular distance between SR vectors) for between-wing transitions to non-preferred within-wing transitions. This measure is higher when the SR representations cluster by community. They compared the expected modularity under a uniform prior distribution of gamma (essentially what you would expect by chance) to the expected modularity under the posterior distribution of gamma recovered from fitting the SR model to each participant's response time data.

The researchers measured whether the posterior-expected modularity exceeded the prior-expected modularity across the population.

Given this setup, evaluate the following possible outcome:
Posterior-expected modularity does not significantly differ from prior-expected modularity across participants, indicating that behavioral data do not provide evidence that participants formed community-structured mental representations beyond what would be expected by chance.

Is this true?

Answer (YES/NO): NO